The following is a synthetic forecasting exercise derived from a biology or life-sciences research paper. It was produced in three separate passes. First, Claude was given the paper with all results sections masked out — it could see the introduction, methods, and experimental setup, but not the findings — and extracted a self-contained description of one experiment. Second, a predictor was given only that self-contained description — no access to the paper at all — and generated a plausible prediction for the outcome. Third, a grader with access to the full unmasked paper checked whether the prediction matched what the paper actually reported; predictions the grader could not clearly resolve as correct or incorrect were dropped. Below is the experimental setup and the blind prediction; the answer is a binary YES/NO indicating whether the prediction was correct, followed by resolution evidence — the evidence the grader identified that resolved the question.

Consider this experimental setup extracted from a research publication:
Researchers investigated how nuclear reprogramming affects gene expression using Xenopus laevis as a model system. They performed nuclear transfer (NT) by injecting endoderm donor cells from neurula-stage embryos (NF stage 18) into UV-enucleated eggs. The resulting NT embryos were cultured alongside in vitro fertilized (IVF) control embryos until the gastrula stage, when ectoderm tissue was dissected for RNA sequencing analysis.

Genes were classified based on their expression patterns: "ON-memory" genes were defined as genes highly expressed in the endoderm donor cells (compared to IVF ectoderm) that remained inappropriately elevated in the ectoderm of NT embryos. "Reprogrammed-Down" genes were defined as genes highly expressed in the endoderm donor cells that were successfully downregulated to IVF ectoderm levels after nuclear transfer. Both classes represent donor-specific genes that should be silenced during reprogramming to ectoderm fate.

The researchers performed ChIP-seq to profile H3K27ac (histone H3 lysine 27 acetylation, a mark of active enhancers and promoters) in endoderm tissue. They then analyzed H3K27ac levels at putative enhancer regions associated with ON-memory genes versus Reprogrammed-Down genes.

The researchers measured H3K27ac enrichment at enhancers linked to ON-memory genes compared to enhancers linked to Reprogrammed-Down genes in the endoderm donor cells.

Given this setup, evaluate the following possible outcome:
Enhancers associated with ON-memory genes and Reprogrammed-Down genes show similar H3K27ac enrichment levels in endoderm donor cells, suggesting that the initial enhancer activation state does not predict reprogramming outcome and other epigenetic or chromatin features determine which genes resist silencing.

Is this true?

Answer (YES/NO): NO